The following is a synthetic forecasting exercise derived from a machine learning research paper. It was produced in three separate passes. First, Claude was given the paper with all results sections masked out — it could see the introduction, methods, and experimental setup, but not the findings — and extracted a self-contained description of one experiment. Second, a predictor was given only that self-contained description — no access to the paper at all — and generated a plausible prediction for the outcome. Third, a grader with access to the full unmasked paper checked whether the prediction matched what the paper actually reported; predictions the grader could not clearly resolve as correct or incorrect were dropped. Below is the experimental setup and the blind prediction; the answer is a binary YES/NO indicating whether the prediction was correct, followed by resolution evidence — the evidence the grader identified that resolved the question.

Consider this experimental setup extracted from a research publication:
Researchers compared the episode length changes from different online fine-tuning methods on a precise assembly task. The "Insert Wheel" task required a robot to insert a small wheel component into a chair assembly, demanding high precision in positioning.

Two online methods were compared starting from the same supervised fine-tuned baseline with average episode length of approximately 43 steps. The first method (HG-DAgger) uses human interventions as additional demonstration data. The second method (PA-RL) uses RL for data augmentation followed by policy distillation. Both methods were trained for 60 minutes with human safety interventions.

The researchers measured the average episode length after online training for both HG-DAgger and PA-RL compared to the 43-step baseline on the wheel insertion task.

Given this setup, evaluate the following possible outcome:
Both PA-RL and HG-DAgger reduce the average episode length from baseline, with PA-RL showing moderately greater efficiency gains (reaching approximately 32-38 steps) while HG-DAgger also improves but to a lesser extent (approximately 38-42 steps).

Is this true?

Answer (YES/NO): NO